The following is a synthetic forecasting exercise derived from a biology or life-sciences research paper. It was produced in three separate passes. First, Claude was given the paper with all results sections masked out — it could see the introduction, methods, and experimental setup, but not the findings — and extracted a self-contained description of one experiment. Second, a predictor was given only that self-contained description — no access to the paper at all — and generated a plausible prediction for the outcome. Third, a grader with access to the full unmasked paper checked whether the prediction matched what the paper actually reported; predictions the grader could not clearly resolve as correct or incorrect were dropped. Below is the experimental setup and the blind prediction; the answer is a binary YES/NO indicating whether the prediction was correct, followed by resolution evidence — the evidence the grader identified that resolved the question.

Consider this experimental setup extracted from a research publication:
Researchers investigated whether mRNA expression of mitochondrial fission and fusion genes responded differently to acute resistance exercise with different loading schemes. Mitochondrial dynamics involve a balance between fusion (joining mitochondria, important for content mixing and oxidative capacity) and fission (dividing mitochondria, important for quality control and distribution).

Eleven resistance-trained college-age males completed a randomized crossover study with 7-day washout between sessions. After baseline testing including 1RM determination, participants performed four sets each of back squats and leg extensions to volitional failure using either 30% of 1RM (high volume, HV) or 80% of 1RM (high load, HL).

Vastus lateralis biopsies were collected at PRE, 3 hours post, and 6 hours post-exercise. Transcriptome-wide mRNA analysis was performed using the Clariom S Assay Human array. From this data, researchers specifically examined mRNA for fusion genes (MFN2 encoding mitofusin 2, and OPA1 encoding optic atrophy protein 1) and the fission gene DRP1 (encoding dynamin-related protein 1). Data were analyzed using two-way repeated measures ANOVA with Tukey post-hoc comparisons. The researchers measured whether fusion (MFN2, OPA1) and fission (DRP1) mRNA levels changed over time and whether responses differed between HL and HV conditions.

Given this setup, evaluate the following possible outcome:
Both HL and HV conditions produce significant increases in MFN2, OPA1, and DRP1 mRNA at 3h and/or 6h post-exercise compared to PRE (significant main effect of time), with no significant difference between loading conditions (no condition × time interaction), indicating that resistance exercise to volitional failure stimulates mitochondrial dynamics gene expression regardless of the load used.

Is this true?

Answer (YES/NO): NO